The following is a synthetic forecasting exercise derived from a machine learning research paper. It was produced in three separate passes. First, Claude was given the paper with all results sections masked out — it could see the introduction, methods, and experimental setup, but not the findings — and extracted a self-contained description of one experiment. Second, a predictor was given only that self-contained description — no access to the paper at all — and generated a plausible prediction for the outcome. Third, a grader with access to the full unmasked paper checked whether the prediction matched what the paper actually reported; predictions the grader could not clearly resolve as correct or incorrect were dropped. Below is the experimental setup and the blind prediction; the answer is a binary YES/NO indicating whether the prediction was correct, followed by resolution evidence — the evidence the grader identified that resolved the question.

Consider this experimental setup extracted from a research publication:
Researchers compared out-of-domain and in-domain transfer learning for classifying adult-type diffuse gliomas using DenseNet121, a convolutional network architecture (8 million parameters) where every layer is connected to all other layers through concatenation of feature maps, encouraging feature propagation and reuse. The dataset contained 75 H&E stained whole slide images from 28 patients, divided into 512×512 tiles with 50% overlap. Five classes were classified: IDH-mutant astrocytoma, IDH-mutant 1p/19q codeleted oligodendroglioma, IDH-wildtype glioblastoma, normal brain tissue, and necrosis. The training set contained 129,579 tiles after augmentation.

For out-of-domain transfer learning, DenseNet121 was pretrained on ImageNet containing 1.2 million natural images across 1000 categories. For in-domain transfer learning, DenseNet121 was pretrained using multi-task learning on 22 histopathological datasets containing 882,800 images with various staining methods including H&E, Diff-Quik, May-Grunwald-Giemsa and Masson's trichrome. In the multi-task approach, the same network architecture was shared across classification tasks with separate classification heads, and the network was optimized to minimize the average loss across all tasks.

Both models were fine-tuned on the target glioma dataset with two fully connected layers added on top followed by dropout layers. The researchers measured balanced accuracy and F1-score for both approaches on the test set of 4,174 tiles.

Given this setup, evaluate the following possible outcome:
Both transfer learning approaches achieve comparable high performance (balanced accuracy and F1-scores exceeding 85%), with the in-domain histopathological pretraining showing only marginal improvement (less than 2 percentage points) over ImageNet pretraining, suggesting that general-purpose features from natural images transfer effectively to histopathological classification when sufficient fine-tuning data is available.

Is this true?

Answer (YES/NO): NO